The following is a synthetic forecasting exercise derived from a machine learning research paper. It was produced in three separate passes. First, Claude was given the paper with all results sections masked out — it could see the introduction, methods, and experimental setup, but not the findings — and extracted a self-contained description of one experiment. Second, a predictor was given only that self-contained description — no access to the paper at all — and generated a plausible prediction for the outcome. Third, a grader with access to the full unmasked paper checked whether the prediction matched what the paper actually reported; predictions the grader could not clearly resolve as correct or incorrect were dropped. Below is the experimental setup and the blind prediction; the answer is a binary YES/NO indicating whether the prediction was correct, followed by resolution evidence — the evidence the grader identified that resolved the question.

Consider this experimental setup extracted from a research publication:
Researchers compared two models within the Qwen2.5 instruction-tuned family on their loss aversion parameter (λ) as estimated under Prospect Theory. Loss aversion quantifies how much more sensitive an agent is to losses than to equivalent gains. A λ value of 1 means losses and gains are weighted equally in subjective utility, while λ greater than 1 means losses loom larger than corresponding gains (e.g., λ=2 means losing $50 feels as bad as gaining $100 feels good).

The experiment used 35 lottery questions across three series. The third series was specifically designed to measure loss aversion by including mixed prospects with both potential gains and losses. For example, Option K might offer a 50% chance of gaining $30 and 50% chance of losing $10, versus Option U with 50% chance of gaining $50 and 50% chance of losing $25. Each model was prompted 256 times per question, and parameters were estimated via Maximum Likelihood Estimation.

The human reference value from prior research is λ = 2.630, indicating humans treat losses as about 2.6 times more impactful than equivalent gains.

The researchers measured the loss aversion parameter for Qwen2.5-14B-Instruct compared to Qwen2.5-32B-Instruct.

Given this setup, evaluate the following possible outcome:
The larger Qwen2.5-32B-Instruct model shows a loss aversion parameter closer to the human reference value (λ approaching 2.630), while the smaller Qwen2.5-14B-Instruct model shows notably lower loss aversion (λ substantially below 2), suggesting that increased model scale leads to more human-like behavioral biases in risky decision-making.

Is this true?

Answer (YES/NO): NO